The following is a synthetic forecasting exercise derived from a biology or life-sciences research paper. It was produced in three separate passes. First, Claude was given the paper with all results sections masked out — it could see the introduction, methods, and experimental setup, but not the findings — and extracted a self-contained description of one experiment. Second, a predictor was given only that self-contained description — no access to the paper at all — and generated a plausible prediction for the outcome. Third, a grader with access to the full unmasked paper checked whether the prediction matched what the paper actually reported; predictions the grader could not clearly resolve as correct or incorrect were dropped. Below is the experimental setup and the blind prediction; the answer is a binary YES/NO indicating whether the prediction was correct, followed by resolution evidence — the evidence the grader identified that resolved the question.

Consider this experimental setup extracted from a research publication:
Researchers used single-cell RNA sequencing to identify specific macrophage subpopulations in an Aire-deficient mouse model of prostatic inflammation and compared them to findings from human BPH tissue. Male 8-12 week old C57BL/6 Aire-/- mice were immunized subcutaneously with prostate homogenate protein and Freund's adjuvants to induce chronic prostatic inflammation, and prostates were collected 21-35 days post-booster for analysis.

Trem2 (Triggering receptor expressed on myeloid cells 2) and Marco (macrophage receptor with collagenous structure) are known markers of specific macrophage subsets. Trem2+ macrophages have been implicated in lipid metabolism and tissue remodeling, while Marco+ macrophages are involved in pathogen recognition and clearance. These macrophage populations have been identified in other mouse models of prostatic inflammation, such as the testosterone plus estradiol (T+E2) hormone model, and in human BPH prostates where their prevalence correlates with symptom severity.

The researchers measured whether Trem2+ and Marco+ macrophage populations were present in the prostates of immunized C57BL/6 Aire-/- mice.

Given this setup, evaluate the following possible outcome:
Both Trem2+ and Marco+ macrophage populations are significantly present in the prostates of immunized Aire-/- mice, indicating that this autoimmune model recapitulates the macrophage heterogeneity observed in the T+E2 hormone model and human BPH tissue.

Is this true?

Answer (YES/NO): YES